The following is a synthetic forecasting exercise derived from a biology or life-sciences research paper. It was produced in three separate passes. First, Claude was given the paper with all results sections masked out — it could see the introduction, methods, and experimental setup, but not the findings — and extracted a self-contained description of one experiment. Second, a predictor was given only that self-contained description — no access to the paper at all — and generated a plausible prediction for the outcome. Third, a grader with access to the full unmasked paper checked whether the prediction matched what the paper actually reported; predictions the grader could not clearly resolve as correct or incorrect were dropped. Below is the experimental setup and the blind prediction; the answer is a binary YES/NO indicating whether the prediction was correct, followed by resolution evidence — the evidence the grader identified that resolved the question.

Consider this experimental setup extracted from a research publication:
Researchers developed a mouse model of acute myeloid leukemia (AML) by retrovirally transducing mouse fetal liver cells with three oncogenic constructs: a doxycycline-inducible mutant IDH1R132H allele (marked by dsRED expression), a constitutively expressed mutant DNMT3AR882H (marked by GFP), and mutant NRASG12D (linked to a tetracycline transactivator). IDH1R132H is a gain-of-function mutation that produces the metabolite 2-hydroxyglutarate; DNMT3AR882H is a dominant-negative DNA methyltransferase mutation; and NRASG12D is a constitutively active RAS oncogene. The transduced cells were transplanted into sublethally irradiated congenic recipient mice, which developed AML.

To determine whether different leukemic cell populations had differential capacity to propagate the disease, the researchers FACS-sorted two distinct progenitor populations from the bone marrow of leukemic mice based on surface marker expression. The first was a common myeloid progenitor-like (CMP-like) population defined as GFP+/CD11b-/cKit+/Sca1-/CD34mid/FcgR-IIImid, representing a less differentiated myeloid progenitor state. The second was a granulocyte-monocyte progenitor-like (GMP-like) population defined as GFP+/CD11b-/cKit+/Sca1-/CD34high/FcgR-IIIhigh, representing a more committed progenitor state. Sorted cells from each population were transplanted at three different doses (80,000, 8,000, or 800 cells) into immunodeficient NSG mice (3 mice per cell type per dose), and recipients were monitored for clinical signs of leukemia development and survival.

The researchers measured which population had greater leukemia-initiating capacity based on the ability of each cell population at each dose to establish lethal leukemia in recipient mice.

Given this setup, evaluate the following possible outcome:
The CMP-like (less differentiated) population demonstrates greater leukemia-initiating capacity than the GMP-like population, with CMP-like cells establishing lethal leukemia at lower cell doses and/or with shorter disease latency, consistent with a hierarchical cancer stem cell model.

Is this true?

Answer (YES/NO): YES